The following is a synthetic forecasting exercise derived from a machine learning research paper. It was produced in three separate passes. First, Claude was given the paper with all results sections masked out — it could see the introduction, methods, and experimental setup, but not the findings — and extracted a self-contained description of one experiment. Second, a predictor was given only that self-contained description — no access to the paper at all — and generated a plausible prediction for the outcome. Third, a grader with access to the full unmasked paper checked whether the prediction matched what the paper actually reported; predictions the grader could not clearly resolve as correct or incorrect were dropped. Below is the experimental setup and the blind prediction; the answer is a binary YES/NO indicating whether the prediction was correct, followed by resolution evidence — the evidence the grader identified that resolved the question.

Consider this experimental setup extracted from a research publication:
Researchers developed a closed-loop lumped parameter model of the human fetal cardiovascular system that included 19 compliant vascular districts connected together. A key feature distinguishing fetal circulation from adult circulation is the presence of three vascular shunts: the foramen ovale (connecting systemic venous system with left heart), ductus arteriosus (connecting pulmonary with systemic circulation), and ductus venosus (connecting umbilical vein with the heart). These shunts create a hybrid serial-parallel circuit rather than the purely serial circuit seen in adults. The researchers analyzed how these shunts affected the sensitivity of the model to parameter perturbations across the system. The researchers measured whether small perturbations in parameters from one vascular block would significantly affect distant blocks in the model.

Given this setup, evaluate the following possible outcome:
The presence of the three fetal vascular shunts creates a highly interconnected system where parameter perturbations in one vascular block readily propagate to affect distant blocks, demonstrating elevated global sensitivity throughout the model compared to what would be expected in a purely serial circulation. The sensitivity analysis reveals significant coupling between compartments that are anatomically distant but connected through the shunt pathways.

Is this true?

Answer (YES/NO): YES